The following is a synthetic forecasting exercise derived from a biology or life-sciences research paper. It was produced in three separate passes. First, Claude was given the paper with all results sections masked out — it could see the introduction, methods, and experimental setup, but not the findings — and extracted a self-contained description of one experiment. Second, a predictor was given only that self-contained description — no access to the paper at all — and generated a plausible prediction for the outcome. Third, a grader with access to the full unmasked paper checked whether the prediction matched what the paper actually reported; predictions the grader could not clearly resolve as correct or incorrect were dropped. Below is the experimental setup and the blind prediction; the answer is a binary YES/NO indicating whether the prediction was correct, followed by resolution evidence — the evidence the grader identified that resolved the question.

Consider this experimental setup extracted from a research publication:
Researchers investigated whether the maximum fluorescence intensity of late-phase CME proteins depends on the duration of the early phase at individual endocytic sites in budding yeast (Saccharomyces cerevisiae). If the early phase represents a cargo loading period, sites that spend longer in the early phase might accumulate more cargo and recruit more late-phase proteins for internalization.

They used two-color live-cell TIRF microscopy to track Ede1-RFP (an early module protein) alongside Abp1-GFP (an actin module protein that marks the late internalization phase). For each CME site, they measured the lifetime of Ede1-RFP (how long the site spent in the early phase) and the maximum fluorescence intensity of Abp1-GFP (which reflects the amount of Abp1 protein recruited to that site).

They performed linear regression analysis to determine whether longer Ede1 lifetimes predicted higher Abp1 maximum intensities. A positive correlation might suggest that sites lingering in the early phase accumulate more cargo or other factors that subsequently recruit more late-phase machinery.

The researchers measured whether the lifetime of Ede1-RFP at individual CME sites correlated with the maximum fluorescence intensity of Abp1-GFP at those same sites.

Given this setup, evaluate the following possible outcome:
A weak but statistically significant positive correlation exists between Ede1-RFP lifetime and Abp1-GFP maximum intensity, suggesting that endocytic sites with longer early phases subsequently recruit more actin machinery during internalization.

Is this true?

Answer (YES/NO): NO